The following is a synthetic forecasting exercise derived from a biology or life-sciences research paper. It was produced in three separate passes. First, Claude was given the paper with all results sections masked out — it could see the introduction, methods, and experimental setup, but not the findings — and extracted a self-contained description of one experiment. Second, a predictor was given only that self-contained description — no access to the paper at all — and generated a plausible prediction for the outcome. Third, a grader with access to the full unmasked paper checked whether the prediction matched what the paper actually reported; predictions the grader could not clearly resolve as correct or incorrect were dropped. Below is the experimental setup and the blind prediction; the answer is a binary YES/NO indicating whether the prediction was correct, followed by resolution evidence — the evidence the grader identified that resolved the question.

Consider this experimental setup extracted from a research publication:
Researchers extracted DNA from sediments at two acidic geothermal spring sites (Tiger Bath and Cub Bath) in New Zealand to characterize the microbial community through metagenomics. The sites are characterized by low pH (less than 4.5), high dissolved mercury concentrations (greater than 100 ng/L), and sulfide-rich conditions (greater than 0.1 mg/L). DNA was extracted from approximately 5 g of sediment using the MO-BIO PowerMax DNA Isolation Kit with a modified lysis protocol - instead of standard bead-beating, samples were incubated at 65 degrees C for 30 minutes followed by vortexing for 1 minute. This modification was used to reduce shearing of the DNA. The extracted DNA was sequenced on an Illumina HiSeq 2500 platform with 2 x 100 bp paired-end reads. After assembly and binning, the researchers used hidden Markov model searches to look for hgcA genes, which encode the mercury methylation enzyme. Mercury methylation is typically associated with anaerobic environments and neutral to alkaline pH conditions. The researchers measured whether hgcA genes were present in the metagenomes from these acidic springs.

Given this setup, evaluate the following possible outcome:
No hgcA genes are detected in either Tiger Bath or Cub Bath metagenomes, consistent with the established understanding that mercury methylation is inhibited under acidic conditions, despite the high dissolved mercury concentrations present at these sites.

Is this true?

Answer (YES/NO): NO